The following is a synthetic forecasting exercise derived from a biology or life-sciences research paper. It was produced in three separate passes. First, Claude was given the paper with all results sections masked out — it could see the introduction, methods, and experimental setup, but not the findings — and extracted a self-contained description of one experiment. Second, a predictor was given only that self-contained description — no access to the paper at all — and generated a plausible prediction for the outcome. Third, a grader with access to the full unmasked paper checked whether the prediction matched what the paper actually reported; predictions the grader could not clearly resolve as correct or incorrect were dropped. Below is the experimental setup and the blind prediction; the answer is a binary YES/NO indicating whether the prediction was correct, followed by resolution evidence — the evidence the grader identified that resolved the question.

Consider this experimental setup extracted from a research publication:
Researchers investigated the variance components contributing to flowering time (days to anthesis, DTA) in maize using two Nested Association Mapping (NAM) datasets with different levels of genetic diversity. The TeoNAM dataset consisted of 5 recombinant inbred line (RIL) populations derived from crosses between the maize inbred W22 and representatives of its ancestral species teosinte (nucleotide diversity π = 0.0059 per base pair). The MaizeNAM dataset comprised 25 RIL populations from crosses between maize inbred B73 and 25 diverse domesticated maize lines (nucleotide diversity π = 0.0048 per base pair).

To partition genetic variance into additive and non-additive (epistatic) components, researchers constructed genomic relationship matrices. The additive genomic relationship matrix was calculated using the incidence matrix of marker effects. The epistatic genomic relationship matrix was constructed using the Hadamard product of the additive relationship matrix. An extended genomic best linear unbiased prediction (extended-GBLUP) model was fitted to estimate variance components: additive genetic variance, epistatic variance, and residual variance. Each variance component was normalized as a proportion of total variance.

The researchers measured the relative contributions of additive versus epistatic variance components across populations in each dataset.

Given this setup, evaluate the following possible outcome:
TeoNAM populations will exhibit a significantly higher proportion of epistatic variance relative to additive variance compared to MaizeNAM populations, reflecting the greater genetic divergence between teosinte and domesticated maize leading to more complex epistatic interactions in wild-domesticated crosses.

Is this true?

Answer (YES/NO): YES